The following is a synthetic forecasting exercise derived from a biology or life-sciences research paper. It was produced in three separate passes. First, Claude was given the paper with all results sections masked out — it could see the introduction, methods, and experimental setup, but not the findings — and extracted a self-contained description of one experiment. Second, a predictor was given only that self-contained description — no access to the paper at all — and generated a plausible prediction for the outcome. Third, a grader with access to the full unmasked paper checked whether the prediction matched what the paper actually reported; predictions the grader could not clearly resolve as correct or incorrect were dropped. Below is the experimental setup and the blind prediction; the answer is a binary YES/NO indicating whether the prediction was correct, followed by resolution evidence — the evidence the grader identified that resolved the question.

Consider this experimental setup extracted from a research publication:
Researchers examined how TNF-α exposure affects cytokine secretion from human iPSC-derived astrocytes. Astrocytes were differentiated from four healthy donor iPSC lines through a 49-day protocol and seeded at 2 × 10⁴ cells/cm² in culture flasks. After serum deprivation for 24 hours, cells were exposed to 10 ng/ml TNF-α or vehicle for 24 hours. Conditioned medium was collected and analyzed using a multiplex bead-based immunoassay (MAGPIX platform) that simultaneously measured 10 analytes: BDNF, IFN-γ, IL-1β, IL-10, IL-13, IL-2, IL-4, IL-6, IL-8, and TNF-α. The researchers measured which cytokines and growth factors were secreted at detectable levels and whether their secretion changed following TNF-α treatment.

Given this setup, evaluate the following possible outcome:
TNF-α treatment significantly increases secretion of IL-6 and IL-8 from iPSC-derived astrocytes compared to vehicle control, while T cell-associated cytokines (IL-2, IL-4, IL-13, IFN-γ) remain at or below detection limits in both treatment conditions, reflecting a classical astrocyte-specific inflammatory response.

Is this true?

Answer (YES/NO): NO